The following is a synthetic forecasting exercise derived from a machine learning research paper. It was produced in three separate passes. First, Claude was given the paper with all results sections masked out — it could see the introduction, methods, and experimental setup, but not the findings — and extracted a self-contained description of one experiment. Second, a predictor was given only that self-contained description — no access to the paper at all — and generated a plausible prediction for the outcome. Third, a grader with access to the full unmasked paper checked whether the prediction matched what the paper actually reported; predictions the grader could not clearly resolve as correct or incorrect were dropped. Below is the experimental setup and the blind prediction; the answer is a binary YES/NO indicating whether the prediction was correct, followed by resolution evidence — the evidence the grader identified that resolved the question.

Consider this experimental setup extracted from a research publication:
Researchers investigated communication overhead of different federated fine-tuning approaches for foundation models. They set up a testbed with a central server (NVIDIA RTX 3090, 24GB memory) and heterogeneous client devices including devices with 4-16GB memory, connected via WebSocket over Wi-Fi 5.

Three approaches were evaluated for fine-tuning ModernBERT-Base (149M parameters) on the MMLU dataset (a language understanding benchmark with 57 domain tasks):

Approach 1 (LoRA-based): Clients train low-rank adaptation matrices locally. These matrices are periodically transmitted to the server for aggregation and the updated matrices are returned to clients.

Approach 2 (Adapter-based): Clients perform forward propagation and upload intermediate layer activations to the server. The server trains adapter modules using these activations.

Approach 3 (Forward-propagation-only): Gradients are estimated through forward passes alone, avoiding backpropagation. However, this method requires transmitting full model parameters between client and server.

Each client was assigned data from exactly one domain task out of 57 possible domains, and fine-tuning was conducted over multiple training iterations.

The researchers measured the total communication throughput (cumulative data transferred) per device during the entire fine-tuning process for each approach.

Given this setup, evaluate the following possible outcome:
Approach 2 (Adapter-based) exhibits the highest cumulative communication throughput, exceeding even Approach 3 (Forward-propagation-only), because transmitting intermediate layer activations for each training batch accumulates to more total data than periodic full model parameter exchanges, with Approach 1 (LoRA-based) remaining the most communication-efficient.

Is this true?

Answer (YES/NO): NO